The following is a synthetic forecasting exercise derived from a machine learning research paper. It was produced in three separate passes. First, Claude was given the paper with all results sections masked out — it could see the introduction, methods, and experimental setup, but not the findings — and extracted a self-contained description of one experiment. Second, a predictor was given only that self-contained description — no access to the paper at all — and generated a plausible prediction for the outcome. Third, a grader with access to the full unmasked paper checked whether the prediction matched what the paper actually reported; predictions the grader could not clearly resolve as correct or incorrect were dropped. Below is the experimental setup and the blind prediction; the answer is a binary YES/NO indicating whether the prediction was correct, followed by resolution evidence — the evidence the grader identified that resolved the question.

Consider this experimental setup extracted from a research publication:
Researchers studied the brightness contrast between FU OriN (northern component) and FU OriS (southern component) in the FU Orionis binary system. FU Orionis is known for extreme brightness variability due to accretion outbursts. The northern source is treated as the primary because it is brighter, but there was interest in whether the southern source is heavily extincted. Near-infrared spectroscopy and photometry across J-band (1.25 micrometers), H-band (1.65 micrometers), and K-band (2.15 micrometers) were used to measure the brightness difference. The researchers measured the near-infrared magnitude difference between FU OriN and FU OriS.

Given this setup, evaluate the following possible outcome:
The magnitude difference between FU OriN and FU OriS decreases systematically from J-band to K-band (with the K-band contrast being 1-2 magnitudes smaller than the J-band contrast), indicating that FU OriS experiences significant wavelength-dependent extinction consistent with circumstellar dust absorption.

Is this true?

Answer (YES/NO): NO